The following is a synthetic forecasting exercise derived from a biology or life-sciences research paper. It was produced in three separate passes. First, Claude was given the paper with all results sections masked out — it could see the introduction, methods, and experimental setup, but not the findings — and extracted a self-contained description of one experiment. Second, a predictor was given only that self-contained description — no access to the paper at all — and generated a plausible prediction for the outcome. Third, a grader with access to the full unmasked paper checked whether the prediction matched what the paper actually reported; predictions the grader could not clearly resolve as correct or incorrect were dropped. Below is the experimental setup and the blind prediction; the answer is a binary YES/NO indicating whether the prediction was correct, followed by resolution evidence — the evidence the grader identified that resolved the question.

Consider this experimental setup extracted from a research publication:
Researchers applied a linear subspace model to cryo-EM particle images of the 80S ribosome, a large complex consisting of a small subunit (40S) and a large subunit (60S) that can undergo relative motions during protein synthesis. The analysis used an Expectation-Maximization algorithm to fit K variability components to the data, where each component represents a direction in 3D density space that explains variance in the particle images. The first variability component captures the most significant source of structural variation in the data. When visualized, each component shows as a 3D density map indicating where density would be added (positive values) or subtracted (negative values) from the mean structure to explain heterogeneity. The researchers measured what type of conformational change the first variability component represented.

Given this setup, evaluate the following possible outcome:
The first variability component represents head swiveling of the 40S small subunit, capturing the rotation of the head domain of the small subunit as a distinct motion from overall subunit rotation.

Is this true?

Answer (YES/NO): NO